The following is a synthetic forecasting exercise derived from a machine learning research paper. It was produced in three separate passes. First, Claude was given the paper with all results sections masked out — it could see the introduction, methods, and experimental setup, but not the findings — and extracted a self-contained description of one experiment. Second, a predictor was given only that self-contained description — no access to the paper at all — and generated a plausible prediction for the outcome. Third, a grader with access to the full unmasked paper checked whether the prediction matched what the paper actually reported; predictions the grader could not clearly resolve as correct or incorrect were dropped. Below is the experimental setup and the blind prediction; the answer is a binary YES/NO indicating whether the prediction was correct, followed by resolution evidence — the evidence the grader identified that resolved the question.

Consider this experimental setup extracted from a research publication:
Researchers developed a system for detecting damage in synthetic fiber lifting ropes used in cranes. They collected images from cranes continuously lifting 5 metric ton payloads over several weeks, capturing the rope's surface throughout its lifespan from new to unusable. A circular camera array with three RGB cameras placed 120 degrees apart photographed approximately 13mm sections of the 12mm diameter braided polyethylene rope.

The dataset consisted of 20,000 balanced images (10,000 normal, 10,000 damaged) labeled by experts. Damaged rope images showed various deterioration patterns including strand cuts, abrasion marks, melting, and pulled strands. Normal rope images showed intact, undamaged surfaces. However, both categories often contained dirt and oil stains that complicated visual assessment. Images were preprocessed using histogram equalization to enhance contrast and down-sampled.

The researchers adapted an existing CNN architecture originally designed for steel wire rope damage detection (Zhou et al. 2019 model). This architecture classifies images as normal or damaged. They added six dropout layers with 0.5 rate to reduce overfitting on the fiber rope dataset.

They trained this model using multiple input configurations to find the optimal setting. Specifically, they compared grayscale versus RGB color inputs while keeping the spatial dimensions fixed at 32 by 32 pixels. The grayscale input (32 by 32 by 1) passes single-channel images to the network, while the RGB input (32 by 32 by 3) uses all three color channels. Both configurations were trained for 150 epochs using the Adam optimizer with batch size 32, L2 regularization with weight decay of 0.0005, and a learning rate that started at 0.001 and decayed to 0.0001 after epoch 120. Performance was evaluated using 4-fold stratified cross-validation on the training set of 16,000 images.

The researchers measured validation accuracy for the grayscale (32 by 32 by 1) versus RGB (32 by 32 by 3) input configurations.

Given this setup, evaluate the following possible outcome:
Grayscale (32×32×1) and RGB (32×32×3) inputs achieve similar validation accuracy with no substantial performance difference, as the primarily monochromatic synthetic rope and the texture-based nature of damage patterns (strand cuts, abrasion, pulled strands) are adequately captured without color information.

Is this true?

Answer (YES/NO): NO